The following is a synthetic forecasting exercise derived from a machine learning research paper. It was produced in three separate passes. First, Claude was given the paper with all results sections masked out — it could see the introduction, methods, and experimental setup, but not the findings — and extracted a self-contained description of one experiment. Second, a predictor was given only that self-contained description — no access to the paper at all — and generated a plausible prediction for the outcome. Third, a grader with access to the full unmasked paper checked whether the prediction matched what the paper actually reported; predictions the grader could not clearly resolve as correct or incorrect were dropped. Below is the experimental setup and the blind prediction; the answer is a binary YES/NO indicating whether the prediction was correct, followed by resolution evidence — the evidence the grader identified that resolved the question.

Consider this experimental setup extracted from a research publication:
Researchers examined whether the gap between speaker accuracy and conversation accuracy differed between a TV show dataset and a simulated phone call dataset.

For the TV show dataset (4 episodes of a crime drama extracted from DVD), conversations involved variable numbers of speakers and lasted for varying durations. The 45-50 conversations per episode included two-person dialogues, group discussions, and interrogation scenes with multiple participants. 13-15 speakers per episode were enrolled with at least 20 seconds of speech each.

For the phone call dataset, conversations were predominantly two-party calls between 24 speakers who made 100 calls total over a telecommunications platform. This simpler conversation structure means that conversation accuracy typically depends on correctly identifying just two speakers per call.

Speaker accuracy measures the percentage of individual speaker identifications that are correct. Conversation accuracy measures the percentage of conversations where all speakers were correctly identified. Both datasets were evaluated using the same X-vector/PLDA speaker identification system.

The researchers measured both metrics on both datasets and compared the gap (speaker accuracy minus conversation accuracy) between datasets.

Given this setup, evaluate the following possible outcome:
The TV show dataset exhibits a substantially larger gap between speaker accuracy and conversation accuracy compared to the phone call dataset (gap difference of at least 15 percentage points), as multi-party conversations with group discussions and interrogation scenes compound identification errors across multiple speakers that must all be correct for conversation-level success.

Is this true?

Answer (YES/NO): NO